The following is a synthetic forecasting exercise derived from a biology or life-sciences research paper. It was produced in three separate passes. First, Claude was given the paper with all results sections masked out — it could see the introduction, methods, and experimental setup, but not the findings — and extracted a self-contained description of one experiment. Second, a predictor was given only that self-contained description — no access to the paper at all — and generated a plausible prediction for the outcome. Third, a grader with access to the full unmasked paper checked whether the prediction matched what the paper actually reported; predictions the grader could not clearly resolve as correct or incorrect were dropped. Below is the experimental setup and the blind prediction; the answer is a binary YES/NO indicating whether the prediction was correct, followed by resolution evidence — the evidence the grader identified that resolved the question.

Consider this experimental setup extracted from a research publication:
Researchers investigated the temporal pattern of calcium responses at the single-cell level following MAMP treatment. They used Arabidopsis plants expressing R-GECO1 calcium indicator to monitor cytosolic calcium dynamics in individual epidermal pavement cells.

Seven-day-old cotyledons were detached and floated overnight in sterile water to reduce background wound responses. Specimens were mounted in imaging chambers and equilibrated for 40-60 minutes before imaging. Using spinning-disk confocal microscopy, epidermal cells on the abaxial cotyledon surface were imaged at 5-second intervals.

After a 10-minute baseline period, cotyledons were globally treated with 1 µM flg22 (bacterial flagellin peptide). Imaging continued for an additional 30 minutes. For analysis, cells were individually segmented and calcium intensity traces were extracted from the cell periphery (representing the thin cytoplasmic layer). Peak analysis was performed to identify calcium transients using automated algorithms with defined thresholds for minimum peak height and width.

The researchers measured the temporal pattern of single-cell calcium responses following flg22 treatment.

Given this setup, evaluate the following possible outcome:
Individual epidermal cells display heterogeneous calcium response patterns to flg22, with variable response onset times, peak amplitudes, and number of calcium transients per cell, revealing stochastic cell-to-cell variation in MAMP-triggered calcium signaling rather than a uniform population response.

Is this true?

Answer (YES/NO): NO